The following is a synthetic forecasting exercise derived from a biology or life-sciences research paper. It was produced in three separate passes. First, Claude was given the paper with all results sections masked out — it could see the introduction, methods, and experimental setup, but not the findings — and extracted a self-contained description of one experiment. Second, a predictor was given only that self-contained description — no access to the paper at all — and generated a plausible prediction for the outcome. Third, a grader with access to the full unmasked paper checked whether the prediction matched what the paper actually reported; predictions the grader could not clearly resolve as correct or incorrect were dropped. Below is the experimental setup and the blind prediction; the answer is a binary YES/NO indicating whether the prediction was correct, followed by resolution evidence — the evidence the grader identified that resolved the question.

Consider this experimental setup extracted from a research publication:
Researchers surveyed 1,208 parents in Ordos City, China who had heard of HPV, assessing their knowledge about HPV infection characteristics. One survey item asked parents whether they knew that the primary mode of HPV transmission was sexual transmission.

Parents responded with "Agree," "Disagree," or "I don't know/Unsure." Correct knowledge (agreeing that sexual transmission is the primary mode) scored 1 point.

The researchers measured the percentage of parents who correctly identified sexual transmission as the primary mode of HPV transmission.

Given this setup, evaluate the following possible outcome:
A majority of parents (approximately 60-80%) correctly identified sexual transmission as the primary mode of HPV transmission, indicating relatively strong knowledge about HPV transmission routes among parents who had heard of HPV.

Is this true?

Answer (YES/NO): NO